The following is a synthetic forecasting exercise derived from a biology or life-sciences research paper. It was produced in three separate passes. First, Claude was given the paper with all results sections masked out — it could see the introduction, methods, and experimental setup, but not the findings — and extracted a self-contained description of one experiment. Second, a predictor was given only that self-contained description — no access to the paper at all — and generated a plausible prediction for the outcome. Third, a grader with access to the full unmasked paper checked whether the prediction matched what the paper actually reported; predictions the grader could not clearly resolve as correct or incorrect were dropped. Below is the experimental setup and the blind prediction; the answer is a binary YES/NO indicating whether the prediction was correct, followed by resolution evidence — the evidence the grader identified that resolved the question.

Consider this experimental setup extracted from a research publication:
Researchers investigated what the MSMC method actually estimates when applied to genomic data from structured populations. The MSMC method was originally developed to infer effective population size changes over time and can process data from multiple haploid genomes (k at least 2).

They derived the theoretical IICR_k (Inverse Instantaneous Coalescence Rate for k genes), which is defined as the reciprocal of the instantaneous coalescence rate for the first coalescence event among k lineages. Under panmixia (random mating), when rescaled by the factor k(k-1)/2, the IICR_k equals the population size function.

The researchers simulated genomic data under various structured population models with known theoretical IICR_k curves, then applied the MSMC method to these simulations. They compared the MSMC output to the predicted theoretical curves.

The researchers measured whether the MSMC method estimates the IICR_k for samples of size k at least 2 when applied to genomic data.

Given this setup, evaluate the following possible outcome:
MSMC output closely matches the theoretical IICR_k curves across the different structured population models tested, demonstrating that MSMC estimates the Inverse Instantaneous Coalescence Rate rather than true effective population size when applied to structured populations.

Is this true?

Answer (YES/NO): NO